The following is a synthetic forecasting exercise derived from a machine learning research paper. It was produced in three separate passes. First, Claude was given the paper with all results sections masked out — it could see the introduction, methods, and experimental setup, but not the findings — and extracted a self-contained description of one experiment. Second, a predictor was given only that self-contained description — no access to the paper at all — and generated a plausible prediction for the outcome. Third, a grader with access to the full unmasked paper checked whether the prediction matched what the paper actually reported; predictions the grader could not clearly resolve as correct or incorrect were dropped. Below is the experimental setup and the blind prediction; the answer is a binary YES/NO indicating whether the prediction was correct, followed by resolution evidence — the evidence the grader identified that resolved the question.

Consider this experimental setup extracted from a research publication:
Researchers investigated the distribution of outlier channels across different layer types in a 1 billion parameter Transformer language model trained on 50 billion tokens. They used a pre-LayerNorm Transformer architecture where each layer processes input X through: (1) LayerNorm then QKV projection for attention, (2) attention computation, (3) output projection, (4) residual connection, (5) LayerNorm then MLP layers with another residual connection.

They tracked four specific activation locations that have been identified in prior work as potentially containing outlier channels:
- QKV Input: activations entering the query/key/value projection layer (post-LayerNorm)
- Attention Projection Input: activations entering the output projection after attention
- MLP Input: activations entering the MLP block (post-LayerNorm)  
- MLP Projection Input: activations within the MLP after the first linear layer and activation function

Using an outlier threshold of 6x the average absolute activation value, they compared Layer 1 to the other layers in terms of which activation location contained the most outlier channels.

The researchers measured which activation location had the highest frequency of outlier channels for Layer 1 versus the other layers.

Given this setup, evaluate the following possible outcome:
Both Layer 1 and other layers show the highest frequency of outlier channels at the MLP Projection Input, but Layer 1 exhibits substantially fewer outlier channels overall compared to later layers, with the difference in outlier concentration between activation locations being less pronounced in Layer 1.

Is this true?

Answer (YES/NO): NO